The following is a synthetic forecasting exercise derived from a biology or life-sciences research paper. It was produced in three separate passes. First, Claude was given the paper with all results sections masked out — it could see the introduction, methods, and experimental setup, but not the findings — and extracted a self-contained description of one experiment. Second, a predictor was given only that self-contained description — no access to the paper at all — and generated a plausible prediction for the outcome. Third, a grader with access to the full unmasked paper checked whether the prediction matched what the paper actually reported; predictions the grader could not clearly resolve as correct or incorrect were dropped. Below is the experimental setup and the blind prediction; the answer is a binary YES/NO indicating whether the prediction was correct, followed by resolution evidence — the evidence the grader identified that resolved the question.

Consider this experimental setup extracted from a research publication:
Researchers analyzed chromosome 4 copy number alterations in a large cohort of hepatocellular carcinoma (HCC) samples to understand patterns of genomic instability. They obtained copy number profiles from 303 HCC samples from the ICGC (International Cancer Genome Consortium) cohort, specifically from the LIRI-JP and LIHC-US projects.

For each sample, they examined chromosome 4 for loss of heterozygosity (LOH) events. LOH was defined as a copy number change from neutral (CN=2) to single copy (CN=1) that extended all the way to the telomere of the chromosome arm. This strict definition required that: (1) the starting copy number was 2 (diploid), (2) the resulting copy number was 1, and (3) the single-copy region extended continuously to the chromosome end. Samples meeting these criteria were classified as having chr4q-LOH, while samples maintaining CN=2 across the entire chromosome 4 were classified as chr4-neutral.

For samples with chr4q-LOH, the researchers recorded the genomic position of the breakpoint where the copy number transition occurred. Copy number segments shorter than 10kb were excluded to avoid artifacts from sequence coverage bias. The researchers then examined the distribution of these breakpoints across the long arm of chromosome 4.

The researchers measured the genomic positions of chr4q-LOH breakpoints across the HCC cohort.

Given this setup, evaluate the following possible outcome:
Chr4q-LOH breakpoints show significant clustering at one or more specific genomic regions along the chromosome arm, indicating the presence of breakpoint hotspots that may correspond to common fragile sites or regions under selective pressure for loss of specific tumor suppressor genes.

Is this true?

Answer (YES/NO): YES